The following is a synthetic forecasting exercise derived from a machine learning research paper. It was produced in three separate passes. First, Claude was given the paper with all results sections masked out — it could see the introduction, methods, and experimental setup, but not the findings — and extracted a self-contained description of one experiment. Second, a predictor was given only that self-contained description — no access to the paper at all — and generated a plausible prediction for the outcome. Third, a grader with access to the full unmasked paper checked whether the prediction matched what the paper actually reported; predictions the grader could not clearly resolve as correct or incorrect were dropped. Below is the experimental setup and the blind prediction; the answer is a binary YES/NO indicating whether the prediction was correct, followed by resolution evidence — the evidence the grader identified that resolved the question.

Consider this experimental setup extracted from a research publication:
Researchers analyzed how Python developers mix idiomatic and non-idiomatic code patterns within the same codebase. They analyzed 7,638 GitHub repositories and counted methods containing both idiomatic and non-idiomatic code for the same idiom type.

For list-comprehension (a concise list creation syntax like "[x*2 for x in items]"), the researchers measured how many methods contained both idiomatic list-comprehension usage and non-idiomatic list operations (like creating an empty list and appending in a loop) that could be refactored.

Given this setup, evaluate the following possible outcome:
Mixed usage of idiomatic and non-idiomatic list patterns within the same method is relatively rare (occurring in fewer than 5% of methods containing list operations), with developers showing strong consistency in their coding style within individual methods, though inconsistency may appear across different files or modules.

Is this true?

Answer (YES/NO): NO